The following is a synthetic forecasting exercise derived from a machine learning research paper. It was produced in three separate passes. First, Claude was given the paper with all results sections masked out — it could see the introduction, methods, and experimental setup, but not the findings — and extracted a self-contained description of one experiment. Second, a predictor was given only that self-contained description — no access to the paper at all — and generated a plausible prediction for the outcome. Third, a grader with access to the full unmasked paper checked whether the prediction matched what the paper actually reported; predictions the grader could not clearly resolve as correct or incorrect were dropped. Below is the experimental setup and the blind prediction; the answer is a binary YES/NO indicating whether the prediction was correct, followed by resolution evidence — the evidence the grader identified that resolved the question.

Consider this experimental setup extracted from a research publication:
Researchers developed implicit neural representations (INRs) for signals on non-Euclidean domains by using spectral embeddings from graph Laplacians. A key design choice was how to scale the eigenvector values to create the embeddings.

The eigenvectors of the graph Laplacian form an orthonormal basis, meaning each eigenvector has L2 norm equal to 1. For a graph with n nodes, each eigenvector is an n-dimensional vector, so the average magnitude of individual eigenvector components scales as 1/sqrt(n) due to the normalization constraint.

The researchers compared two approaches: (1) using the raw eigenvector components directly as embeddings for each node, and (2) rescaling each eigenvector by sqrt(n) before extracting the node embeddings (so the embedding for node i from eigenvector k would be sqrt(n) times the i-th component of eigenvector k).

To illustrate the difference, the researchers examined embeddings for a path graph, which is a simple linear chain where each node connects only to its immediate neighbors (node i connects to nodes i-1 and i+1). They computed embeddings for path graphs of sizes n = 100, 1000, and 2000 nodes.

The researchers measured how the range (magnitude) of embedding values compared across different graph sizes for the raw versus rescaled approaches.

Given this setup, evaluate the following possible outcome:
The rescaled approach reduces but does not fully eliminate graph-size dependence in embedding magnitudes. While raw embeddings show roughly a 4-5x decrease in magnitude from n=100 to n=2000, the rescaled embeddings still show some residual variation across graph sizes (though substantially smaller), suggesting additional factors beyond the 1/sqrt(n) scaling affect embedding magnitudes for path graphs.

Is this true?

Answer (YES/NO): NO